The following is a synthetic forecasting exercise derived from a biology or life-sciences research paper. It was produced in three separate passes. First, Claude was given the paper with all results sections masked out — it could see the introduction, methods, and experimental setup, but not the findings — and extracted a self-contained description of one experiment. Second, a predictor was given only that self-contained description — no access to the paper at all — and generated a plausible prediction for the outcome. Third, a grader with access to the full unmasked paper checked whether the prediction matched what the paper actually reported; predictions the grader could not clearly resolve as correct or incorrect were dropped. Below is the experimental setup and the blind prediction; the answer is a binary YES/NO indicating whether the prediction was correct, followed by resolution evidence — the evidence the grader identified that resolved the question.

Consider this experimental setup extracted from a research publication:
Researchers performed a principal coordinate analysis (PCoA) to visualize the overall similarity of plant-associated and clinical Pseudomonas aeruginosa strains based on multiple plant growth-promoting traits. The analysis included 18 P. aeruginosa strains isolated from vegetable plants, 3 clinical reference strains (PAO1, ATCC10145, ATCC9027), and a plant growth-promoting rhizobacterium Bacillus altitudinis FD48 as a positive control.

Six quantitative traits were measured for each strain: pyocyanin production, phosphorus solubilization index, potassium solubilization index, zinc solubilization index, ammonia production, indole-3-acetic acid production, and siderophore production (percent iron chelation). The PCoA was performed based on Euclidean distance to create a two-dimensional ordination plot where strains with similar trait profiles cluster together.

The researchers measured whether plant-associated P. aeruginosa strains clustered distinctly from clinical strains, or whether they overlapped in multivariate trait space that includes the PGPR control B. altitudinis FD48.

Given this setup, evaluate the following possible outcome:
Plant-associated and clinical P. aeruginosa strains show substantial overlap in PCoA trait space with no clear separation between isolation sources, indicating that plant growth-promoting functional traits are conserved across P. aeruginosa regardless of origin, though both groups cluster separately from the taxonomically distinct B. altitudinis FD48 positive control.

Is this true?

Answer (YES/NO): NO